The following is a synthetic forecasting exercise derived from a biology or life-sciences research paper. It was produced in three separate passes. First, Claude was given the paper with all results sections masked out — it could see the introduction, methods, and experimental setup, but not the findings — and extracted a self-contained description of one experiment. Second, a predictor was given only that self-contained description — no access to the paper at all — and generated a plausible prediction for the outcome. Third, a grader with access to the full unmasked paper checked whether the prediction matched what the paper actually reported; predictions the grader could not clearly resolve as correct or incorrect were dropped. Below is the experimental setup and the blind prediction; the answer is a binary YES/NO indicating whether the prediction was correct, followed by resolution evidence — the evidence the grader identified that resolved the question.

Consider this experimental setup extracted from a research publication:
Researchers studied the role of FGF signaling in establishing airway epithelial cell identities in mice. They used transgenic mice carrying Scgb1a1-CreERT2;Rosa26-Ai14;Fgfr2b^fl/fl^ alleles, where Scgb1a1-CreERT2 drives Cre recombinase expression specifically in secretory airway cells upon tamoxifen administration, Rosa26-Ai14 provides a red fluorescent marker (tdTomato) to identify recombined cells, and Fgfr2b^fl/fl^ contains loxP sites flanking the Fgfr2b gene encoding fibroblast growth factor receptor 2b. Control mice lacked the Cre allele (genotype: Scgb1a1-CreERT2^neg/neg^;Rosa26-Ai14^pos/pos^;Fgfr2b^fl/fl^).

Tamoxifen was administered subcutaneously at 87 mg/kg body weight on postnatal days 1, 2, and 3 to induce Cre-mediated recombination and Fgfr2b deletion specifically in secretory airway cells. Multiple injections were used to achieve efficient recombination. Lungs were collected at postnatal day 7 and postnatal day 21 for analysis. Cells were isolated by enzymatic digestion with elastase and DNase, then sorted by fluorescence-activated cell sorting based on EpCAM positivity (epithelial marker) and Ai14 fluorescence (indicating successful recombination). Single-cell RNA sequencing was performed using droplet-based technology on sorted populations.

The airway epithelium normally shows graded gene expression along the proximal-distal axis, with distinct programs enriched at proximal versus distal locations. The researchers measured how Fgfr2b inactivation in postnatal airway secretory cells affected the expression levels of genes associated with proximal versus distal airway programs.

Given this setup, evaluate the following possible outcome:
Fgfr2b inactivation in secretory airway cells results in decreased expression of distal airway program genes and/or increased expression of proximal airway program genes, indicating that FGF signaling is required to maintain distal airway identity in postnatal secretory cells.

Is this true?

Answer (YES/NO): YES